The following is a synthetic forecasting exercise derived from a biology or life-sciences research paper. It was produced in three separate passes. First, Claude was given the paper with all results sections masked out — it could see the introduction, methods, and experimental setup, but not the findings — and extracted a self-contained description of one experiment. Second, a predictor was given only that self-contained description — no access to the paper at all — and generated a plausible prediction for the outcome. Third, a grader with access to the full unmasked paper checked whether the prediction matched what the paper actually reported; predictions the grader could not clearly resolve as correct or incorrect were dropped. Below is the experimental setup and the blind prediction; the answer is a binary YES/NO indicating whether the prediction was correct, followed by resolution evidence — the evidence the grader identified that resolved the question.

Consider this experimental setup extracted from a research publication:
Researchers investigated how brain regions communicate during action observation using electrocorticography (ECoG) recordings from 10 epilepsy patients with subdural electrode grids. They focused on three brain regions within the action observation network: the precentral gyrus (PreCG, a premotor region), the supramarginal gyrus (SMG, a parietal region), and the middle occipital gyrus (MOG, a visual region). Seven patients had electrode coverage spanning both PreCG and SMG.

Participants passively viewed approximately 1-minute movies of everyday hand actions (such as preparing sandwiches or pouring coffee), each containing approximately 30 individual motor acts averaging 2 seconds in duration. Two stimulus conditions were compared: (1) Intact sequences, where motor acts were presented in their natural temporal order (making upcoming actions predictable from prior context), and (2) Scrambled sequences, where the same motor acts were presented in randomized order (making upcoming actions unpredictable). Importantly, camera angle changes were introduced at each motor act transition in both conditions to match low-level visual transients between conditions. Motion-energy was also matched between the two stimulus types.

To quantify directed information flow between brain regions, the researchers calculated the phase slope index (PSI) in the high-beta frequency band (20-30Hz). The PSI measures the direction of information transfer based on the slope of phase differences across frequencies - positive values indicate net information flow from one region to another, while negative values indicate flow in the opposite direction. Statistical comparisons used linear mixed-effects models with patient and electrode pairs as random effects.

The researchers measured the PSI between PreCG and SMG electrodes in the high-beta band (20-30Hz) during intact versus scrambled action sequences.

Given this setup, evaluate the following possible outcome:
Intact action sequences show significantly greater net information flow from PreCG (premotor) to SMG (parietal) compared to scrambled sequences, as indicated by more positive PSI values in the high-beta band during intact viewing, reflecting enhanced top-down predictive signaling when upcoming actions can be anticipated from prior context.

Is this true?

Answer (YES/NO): YES